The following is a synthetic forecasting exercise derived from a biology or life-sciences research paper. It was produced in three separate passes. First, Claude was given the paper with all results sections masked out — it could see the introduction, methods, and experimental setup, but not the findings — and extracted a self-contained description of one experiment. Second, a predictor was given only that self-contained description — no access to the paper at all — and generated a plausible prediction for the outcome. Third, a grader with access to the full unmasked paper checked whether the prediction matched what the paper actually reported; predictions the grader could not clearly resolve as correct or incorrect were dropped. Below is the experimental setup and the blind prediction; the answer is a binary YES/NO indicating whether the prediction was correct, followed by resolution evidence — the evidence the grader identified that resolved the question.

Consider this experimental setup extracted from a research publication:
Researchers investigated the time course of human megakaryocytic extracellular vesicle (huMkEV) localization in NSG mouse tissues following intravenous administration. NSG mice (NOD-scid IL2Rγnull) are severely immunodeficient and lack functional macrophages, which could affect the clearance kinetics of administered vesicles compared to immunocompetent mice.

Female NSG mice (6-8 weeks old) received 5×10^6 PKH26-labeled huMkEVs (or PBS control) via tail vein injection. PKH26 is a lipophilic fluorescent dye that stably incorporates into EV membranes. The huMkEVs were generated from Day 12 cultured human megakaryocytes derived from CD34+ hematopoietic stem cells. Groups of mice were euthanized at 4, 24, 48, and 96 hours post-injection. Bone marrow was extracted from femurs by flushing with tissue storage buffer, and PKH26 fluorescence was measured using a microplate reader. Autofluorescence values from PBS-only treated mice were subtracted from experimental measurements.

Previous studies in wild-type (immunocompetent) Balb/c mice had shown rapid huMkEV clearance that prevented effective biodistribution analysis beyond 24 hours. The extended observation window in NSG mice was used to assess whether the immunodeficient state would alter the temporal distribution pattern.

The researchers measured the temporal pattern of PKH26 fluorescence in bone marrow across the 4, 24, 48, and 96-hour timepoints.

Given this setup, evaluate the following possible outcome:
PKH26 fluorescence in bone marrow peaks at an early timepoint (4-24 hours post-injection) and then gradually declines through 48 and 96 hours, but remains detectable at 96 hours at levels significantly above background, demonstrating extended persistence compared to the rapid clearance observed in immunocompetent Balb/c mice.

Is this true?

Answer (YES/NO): YES